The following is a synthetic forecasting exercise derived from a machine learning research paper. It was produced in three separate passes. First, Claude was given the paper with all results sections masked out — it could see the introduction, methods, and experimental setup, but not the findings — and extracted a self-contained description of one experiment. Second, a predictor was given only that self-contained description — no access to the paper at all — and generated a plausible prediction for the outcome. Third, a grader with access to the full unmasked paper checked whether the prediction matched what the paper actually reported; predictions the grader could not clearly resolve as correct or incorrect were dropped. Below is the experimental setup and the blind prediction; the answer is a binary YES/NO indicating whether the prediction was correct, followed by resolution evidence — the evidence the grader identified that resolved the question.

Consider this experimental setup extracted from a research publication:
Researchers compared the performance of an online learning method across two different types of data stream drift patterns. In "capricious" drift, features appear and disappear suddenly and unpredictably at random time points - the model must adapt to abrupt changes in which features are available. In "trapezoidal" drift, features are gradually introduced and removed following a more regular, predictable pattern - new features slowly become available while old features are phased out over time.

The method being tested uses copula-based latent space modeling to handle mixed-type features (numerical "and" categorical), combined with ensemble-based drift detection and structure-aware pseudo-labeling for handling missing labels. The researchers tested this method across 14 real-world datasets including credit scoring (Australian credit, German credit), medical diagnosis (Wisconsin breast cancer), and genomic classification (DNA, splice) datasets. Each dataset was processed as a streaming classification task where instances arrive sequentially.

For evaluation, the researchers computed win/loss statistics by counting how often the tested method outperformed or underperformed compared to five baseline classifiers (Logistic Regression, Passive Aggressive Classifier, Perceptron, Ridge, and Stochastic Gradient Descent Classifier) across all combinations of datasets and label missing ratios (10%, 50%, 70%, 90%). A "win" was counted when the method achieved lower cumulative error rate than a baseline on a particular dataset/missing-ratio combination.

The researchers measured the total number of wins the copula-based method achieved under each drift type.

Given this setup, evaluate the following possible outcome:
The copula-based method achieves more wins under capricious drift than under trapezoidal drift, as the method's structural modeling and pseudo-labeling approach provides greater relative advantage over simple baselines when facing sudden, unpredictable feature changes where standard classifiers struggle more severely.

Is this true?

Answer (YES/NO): NO